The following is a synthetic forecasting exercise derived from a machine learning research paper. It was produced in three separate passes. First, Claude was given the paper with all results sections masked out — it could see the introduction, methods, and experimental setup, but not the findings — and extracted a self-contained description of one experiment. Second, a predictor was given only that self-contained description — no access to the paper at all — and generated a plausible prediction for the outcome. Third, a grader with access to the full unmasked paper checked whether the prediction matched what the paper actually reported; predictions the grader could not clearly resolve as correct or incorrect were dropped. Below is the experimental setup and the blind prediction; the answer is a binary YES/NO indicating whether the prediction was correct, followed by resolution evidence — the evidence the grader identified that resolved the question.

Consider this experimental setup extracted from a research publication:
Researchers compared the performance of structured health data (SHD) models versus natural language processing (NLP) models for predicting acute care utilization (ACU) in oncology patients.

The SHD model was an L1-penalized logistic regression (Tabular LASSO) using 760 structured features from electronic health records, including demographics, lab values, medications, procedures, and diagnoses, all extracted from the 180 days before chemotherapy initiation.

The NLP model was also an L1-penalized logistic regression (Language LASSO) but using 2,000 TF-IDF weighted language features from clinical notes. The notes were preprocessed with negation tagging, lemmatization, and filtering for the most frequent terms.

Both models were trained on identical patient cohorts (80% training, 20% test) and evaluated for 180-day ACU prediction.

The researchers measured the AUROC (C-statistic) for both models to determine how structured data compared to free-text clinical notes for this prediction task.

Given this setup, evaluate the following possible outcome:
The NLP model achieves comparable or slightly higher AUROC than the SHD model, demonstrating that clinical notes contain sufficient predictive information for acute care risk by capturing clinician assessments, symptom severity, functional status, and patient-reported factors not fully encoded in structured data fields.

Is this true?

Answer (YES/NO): NO